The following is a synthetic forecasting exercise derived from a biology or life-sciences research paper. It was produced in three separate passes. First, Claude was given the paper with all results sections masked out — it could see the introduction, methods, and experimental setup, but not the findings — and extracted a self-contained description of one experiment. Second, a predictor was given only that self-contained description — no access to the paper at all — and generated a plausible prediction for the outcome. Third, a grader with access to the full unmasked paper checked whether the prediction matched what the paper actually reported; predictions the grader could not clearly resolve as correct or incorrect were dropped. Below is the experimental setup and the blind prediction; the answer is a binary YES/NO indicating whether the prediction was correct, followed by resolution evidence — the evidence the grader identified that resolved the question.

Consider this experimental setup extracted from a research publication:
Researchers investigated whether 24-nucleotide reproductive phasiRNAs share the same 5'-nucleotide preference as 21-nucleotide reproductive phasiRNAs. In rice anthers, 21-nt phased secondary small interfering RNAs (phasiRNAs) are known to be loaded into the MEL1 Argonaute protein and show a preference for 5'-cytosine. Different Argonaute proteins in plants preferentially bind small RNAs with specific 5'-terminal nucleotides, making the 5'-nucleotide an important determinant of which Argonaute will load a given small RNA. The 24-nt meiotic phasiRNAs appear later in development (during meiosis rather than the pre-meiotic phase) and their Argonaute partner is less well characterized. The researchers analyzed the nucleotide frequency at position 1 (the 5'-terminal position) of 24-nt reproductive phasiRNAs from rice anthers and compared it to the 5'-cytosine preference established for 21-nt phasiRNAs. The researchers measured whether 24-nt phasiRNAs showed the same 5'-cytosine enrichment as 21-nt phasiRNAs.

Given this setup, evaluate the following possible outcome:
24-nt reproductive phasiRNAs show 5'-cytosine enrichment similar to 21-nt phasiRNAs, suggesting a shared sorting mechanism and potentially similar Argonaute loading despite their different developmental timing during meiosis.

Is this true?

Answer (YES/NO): NO